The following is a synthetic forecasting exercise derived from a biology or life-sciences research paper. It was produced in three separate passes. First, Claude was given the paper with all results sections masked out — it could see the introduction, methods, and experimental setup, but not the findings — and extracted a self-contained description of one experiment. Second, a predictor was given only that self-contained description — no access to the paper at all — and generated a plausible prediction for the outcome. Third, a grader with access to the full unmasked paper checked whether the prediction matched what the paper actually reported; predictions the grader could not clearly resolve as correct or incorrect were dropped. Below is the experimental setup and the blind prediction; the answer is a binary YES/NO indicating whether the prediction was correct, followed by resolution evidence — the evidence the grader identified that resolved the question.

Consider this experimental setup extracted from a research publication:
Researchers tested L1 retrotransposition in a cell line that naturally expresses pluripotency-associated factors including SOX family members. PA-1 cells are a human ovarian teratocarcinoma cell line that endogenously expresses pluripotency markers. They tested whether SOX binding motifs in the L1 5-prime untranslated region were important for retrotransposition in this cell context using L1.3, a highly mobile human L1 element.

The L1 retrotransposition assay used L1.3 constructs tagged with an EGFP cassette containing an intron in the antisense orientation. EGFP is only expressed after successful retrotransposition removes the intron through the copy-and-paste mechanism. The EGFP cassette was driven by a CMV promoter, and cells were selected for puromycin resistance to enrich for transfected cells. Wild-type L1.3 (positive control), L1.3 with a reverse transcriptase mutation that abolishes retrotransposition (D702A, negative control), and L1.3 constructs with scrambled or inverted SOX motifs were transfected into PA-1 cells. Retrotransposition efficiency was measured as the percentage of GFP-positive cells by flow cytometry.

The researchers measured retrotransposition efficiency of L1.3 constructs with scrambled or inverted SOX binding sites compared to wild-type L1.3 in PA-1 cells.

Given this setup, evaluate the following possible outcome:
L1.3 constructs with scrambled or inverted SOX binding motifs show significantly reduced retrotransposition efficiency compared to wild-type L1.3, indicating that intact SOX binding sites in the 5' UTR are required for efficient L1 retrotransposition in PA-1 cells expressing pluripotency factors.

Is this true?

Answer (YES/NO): NO